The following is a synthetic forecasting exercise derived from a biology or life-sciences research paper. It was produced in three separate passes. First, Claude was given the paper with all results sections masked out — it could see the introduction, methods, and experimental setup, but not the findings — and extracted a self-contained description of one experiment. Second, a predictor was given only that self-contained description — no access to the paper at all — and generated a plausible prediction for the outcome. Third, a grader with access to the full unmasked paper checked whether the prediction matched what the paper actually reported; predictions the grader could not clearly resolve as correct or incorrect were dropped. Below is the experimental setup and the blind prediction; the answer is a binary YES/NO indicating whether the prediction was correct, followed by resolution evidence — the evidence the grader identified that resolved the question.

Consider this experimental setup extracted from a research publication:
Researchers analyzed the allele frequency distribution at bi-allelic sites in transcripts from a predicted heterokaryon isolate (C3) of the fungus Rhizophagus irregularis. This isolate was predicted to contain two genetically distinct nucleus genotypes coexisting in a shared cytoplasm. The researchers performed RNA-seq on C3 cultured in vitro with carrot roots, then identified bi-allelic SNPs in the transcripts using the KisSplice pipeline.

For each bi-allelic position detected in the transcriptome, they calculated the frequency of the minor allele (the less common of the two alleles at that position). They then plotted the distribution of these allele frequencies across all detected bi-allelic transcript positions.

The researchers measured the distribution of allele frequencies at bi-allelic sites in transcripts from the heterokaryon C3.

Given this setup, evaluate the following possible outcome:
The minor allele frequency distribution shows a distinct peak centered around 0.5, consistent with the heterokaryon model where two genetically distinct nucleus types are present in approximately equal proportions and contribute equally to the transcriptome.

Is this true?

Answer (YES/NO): YES